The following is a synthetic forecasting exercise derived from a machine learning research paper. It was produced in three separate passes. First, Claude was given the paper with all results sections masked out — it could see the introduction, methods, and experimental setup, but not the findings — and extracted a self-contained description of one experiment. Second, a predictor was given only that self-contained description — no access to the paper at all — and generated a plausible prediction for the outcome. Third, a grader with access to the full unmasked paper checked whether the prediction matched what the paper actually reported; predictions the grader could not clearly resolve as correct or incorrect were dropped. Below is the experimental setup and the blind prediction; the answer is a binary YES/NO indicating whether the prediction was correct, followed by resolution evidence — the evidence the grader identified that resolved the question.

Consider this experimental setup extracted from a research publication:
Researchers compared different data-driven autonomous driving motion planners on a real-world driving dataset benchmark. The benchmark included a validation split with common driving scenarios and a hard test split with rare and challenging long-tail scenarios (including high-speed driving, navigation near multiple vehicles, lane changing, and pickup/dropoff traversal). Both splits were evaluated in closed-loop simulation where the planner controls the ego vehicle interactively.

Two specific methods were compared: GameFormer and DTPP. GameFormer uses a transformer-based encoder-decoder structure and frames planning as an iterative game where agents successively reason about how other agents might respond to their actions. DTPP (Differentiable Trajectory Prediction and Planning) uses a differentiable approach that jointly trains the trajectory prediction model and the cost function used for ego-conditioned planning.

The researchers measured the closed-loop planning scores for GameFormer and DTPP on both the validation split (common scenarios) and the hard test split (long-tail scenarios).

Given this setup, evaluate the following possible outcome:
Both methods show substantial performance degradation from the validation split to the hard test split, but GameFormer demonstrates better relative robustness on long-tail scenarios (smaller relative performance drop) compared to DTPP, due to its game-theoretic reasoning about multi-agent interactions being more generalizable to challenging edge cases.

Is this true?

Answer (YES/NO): YES